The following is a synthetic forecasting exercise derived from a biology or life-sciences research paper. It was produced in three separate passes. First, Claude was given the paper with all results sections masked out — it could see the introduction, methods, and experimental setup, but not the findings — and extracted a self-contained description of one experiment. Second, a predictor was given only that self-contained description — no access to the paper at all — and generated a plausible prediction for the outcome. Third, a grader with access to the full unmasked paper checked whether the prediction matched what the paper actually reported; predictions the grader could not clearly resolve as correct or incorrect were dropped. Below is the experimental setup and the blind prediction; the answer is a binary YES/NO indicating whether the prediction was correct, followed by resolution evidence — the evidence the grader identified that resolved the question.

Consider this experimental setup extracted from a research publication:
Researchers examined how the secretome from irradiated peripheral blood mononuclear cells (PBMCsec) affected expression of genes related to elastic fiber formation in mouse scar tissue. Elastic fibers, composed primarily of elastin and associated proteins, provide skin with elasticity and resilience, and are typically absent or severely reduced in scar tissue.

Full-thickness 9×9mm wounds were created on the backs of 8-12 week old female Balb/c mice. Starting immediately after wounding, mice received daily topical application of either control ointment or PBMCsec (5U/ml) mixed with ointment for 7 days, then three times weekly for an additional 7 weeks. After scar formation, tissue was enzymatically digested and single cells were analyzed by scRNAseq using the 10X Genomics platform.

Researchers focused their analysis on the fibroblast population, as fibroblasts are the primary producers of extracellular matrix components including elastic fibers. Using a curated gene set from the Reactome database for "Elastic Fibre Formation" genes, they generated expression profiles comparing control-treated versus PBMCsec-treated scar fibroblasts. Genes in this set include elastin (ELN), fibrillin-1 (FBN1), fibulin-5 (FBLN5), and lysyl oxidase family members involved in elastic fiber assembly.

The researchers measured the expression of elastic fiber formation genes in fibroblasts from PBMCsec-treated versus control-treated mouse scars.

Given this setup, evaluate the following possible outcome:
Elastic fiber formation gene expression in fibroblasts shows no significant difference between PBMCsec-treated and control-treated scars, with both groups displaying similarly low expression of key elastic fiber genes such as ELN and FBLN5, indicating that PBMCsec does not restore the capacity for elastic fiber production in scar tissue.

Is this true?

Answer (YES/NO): NO